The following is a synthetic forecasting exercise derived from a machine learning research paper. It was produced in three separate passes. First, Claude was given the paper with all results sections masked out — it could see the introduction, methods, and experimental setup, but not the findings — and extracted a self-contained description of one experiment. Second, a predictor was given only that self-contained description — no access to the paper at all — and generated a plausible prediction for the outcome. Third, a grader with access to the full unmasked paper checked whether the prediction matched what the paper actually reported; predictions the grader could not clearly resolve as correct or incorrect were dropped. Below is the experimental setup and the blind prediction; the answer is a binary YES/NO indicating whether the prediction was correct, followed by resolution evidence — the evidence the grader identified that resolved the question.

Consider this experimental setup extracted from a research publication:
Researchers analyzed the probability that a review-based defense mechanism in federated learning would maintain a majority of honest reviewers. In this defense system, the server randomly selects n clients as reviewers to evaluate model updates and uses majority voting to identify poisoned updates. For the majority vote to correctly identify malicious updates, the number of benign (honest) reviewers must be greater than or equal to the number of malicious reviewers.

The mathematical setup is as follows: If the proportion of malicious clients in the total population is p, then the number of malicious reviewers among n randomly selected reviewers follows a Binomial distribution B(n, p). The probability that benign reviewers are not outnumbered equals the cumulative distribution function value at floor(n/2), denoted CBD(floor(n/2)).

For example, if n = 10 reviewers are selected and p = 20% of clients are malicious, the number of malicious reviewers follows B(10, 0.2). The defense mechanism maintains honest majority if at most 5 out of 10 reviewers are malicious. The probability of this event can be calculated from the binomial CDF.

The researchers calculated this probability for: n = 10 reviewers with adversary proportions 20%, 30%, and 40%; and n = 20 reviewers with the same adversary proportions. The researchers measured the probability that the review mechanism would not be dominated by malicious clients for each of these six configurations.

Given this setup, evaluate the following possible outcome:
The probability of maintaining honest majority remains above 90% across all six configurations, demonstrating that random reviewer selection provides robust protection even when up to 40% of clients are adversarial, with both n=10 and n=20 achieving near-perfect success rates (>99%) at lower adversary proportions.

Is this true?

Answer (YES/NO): NO